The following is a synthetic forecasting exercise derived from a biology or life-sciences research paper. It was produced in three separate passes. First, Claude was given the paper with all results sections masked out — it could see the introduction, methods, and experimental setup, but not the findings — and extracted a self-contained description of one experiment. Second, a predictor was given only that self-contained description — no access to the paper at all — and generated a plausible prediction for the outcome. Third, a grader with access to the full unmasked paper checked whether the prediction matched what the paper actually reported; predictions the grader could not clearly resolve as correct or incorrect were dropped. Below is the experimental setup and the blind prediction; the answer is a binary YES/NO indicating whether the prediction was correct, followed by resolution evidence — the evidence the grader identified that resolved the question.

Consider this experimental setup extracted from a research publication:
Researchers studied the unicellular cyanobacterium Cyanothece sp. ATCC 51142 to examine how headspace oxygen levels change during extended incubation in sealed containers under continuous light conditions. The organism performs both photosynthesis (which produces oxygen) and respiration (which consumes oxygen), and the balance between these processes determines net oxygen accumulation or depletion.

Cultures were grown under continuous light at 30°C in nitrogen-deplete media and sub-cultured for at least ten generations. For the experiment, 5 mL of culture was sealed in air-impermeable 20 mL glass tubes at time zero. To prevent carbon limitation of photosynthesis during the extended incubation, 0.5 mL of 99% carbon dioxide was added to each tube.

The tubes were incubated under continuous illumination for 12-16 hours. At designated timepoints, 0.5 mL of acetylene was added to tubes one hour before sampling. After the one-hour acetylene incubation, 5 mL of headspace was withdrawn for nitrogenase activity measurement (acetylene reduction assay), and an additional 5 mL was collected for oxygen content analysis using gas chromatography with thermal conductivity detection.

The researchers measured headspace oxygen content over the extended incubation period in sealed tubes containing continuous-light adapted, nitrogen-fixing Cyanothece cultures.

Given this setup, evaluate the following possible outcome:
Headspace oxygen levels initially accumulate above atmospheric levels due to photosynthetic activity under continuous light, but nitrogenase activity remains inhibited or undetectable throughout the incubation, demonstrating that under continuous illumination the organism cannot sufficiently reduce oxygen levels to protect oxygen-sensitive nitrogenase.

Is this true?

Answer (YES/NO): NO